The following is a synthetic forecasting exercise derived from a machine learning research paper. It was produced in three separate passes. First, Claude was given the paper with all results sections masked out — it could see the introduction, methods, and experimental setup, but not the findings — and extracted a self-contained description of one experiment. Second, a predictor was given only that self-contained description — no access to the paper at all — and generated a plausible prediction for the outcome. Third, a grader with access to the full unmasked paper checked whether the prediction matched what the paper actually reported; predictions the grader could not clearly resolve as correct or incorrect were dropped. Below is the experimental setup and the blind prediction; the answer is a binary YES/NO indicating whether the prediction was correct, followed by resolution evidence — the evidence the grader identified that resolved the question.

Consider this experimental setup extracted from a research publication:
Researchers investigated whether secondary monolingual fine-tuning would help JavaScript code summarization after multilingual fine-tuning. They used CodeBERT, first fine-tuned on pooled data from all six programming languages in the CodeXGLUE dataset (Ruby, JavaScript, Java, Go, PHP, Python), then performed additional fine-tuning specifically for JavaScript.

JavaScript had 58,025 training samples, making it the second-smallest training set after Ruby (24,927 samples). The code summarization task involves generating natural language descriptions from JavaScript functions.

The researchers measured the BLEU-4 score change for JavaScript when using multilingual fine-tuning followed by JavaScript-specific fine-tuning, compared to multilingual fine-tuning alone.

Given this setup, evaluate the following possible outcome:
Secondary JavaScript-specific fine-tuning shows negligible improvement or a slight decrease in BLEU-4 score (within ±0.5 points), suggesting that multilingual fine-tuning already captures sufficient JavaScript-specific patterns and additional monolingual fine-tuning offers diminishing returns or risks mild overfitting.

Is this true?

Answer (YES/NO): NO